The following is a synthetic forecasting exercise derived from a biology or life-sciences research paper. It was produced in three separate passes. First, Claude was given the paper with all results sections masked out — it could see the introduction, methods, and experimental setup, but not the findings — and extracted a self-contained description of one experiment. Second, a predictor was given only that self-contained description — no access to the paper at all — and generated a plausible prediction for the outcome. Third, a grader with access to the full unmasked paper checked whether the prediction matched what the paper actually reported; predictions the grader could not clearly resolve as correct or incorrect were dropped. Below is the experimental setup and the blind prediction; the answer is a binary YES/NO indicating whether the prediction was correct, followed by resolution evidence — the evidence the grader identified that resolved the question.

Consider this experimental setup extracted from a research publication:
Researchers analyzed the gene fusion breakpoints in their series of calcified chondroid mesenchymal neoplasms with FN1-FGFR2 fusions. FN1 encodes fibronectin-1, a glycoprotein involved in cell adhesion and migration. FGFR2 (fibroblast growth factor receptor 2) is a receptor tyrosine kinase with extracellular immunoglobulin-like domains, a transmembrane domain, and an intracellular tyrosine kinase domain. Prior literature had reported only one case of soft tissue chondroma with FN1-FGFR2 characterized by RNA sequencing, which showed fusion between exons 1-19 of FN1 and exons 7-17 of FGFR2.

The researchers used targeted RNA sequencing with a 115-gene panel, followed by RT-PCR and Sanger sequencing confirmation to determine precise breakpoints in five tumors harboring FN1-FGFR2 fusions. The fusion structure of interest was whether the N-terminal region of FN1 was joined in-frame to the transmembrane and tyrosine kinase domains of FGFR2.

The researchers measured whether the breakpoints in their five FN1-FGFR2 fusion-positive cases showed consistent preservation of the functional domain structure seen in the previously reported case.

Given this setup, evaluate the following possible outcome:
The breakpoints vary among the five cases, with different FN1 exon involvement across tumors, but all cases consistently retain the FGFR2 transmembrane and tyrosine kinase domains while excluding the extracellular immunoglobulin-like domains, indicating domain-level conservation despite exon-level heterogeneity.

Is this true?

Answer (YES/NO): NO